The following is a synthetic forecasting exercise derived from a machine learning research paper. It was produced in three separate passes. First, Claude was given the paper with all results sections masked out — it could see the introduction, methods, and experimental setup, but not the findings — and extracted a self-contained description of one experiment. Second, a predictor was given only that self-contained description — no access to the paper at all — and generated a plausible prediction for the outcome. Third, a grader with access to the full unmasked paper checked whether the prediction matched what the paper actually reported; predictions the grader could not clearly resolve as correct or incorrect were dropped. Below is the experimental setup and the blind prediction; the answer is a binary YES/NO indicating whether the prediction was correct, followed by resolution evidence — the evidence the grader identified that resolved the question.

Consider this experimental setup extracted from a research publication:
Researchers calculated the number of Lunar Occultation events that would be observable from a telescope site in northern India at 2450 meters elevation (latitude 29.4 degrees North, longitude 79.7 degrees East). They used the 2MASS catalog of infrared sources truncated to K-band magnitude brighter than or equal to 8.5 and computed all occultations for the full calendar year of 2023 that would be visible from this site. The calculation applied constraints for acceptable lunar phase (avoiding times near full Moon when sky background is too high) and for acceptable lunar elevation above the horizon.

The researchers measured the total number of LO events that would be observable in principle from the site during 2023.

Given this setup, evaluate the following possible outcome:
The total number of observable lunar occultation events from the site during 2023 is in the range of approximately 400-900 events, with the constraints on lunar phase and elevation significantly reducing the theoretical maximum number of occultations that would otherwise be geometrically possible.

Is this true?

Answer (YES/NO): NO